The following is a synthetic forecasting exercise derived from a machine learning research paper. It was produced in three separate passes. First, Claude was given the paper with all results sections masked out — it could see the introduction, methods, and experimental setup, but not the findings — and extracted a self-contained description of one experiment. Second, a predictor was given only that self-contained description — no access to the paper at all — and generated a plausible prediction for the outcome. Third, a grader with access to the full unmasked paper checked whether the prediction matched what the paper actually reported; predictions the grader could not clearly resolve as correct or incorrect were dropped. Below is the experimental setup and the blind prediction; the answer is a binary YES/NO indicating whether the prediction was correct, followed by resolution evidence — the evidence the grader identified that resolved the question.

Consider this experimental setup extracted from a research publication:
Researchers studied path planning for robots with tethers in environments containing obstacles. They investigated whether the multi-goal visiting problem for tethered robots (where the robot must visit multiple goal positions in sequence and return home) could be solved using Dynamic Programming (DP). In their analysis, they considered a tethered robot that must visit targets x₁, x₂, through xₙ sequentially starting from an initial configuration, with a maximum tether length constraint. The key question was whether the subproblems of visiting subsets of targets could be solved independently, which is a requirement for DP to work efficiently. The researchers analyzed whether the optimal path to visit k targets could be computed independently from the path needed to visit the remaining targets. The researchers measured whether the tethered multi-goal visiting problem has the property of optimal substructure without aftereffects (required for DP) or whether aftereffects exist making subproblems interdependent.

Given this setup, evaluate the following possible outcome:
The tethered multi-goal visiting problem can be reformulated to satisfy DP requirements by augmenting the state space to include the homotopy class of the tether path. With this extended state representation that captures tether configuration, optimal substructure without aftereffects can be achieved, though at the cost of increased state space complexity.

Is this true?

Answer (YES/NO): NO